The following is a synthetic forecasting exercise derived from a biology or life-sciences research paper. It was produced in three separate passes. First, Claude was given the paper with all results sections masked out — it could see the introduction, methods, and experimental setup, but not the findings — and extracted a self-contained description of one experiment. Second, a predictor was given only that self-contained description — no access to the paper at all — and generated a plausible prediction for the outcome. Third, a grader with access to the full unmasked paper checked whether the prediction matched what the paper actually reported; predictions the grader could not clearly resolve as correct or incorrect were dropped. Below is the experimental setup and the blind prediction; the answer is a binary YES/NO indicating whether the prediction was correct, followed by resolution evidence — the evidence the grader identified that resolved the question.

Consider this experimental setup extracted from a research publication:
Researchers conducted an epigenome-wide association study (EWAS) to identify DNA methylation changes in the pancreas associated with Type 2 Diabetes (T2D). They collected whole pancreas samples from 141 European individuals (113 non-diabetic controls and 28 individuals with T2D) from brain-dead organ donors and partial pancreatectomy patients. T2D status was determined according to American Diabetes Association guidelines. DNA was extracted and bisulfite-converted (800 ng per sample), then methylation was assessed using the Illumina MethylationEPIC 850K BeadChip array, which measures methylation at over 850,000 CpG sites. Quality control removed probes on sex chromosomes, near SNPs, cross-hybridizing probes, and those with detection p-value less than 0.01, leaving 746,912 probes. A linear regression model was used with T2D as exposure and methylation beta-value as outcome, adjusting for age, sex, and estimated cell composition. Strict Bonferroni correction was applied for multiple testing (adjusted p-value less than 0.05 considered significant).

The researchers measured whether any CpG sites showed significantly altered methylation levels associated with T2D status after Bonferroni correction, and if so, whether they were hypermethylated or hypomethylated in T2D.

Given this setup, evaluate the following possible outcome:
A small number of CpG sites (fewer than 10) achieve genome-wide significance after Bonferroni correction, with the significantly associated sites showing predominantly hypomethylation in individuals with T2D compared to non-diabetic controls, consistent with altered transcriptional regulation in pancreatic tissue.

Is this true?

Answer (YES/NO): NO